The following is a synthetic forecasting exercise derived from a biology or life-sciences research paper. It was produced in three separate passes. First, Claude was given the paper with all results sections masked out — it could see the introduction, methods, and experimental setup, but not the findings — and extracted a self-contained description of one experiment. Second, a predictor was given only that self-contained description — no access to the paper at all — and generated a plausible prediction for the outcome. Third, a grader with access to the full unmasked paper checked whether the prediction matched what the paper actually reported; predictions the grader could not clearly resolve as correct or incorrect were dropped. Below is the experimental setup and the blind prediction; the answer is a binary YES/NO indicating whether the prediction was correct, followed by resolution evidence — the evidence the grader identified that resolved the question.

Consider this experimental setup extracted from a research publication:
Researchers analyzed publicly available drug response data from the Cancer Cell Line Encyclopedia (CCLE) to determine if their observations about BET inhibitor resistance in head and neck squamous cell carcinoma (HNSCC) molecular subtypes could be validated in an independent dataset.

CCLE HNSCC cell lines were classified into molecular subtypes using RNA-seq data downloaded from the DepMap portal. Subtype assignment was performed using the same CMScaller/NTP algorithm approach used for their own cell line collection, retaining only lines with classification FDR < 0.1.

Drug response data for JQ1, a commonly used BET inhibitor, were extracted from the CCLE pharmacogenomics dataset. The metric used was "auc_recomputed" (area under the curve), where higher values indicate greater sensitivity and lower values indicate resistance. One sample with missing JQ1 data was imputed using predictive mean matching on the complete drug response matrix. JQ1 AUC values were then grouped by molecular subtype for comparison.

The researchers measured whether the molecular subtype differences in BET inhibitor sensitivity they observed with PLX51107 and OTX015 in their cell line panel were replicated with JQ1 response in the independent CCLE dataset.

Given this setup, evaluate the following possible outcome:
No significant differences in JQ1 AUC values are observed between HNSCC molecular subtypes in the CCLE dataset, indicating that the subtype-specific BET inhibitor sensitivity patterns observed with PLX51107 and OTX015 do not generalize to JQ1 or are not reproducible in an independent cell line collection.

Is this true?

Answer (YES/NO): NO